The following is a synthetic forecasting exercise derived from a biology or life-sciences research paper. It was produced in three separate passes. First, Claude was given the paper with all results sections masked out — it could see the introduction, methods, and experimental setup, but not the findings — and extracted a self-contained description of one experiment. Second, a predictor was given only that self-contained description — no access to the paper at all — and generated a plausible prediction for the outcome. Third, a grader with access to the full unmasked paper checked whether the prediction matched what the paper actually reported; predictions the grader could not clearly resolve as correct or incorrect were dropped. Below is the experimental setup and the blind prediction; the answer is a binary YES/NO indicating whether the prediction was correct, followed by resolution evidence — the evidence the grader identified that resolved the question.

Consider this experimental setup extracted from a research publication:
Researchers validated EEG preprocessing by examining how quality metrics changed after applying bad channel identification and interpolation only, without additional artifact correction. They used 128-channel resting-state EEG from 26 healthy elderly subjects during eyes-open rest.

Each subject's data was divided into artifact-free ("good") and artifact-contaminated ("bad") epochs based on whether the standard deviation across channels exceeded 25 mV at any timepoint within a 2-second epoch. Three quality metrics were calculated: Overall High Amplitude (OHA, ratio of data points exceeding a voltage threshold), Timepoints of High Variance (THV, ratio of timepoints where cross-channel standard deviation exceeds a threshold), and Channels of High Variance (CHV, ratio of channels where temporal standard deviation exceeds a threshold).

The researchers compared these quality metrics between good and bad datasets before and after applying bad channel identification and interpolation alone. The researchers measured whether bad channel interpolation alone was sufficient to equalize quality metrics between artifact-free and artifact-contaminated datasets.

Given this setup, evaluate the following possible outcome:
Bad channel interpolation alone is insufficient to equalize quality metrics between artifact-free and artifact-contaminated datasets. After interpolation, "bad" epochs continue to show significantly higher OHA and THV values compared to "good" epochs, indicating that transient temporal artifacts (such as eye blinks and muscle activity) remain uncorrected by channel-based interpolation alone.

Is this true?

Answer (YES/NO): YES